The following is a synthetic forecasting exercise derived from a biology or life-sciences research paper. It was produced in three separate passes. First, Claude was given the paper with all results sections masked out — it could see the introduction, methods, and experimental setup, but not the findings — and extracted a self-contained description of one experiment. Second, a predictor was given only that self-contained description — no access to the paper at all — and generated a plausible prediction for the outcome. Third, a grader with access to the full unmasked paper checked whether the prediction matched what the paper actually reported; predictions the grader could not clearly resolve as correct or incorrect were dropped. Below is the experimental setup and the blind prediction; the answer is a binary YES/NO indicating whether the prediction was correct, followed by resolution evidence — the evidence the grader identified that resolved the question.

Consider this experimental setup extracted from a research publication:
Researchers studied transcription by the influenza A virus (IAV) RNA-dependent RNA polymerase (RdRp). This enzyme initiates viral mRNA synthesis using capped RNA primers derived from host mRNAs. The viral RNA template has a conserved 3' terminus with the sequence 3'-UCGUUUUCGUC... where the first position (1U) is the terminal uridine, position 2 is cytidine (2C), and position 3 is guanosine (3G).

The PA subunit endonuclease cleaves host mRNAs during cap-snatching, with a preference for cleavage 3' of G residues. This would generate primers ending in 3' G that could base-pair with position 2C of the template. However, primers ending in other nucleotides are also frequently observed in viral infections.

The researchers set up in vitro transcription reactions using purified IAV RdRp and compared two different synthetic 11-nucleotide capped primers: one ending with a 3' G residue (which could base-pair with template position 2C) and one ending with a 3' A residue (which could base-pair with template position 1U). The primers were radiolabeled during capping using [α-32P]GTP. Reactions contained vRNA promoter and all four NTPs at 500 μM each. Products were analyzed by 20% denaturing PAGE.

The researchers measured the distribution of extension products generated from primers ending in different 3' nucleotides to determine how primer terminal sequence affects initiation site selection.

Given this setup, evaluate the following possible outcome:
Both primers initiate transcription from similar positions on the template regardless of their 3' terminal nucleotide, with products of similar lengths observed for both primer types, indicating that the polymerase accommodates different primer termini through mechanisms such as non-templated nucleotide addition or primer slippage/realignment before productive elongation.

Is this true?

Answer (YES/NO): NO